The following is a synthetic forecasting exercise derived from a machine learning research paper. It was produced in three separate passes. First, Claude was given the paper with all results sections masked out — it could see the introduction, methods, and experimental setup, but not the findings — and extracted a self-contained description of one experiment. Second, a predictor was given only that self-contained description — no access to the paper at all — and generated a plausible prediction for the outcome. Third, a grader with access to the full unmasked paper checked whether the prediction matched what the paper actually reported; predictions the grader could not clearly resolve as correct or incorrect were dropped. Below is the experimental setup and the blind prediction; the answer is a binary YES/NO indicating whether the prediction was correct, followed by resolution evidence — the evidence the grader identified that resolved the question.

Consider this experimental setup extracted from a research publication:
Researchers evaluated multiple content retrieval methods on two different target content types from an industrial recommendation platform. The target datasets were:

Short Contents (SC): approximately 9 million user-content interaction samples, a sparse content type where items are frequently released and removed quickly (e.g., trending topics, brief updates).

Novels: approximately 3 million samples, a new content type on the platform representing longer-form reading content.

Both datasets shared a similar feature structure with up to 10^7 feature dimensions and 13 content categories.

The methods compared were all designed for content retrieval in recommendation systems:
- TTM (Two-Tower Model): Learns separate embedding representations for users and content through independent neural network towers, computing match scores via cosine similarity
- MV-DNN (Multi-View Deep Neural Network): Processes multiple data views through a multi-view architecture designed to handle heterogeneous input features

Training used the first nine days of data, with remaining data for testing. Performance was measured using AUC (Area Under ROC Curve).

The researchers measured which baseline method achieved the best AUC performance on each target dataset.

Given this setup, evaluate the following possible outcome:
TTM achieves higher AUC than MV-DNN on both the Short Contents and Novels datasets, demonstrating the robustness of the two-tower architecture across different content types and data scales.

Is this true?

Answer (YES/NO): NO